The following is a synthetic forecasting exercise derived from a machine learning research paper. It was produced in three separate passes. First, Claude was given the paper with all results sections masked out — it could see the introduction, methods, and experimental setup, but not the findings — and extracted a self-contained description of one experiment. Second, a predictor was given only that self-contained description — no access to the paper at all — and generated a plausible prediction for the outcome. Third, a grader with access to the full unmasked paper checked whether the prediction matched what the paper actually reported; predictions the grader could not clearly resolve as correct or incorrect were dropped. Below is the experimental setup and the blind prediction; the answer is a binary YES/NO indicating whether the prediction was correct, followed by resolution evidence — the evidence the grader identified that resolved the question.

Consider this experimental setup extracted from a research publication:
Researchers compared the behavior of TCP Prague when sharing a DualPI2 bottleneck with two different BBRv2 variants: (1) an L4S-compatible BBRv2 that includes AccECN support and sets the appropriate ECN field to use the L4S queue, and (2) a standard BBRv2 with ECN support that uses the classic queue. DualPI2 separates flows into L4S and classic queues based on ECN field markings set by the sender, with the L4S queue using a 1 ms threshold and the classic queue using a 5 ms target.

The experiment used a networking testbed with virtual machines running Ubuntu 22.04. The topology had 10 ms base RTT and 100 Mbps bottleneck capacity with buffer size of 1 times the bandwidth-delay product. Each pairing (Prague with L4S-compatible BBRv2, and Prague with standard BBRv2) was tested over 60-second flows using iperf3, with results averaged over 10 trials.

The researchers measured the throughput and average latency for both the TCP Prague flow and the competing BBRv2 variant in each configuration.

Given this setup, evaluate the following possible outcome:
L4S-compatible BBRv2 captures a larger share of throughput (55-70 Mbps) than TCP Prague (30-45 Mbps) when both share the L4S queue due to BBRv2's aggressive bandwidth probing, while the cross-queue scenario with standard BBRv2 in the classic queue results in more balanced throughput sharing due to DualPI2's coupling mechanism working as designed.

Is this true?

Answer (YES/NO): NO